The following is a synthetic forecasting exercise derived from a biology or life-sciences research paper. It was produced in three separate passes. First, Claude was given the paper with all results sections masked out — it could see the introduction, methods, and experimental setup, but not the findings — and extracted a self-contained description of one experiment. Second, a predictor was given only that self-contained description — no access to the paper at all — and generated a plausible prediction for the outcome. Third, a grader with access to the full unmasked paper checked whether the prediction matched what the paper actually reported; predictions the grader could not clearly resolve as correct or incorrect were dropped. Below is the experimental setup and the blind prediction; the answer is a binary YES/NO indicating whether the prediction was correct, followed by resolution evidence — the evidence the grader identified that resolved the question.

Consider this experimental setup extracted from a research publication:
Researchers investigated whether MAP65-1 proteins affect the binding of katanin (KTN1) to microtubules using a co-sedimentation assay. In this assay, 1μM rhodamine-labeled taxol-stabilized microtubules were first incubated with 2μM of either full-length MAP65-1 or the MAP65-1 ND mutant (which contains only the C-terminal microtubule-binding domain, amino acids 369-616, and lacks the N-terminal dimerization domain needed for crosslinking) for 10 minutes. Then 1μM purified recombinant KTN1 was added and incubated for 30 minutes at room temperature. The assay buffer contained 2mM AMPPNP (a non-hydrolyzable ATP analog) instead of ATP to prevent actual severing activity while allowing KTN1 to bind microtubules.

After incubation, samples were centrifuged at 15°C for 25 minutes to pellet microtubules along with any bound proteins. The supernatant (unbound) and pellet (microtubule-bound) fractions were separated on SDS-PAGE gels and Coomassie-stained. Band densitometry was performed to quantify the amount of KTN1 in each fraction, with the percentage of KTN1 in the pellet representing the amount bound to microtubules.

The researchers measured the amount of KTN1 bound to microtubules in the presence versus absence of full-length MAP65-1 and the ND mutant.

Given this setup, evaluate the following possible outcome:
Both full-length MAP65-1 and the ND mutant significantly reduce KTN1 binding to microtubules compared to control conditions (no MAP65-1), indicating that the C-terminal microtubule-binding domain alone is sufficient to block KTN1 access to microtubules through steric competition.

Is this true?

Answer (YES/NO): NO